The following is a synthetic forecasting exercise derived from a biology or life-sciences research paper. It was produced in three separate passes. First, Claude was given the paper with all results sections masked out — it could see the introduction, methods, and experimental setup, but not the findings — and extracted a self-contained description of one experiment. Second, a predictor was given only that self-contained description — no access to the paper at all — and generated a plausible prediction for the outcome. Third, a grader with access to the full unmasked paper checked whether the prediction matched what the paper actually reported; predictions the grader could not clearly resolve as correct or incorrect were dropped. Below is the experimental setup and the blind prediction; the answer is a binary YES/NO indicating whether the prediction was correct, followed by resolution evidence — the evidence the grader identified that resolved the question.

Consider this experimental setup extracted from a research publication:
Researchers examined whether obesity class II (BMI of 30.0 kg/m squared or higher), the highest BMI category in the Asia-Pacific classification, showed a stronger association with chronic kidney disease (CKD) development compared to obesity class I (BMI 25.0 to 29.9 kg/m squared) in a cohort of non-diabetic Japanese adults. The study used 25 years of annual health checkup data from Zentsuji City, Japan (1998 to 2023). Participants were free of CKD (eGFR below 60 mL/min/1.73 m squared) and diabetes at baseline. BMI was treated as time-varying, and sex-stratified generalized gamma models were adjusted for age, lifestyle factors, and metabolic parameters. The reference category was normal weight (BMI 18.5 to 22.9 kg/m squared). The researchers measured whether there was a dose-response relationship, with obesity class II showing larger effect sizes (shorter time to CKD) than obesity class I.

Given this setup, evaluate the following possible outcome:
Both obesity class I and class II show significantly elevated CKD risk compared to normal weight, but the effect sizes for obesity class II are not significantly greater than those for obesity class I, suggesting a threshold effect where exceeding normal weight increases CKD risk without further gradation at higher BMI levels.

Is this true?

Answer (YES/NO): NO